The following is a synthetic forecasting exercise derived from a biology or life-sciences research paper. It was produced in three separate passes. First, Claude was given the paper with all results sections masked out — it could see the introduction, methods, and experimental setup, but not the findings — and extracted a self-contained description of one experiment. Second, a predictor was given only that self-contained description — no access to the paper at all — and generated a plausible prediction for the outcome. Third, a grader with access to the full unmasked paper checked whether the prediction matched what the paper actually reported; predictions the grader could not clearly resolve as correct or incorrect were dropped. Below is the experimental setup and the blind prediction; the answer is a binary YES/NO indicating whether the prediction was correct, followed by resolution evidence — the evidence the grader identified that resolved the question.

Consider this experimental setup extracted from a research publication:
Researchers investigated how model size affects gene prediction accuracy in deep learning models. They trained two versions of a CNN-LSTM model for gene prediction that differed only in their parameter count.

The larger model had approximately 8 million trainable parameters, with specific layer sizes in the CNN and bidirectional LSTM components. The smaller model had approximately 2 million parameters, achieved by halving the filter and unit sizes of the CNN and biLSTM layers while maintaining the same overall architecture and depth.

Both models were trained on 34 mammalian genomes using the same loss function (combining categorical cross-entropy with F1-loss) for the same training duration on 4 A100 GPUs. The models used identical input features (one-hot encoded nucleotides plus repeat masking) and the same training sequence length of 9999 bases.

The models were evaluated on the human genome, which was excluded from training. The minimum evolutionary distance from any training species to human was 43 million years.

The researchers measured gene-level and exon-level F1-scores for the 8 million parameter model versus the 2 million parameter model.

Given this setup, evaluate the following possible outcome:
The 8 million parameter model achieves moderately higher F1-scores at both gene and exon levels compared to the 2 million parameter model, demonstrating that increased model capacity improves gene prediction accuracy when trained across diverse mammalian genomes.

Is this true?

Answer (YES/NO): YES